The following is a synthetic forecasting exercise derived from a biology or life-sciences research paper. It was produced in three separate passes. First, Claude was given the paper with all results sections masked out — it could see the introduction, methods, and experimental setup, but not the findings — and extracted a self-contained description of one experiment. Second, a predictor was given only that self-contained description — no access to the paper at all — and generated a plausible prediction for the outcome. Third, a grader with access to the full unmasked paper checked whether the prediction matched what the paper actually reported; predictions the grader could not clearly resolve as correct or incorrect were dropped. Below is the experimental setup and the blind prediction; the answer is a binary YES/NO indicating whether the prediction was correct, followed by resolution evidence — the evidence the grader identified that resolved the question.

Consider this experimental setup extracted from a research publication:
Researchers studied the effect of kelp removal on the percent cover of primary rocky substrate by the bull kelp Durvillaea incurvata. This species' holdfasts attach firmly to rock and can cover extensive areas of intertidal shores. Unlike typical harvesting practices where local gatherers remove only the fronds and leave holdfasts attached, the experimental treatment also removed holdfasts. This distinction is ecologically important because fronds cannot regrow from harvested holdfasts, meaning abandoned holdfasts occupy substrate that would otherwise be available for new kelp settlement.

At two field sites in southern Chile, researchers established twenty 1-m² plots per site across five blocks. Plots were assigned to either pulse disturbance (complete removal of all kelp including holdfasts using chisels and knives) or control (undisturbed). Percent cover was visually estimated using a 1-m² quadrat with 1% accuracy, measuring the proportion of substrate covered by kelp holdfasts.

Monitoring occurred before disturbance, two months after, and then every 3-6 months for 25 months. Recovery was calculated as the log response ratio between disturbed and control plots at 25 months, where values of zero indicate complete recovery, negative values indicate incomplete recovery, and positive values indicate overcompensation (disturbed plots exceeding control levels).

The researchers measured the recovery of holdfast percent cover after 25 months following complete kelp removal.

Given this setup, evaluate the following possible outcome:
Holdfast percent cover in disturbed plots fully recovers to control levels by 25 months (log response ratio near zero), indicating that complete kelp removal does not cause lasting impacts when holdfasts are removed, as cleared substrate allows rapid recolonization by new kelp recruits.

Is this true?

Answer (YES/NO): YES